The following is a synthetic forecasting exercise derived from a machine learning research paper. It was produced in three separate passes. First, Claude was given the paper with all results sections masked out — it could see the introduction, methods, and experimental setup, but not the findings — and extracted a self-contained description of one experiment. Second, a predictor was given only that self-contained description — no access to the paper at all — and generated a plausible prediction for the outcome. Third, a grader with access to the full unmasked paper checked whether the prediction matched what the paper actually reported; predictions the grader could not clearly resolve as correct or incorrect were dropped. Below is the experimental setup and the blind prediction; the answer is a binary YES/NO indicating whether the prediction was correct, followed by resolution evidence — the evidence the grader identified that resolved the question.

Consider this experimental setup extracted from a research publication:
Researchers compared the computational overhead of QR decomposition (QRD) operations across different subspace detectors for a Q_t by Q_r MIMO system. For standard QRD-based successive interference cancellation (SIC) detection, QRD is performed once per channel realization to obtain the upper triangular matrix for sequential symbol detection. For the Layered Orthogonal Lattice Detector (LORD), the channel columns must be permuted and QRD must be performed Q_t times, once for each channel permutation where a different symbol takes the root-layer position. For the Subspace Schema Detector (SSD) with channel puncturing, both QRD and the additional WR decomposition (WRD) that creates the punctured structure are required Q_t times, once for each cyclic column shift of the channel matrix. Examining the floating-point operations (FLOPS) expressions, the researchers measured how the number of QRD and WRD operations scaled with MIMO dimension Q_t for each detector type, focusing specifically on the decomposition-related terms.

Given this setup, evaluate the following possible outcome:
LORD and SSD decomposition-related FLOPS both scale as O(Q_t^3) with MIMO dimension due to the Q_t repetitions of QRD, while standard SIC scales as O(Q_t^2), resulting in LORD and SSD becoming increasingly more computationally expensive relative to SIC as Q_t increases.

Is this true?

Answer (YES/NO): NO